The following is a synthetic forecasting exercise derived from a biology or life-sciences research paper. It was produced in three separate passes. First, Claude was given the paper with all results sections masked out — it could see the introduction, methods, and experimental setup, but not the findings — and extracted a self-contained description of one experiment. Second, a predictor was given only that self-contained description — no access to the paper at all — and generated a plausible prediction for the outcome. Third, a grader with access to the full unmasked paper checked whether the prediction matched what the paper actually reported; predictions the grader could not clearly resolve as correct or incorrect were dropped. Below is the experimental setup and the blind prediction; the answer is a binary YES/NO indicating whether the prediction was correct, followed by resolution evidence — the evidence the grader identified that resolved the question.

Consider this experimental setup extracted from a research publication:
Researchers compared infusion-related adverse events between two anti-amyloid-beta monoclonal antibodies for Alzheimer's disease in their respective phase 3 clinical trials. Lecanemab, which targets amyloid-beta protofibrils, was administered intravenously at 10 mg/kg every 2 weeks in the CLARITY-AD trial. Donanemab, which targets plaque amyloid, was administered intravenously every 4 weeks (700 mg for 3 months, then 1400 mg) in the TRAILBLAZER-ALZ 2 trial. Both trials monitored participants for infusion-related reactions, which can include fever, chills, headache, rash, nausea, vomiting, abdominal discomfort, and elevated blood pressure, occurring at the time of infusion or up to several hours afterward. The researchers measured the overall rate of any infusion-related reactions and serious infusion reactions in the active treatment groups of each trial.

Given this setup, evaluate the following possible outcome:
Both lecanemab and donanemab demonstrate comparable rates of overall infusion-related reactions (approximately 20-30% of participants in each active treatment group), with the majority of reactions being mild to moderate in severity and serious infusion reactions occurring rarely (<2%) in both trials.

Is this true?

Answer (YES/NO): NO